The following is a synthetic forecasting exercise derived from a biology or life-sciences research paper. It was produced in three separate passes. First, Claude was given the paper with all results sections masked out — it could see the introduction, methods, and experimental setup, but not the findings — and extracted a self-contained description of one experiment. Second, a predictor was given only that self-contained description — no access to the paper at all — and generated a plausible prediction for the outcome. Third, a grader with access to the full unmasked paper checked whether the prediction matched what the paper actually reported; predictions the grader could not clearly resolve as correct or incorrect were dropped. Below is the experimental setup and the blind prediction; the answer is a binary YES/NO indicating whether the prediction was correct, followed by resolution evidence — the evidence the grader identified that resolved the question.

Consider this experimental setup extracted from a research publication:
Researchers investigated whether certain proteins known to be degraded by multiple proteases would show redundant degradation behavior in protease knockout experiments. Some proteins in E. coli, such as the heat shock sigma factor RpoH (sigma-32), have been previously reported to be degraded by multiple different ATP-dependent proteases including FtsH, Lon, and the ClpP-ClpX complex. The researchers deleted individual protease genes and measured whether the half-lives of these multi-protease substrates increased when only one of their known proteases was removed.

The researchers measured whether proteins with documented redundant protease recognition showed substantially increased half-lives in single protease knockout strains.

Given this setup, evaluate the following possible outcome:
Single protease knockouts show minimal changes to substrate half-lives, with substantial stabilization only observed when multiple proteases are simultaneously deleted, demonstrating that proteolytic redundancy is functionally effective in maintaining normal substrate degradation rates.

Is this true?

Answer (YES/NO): YES